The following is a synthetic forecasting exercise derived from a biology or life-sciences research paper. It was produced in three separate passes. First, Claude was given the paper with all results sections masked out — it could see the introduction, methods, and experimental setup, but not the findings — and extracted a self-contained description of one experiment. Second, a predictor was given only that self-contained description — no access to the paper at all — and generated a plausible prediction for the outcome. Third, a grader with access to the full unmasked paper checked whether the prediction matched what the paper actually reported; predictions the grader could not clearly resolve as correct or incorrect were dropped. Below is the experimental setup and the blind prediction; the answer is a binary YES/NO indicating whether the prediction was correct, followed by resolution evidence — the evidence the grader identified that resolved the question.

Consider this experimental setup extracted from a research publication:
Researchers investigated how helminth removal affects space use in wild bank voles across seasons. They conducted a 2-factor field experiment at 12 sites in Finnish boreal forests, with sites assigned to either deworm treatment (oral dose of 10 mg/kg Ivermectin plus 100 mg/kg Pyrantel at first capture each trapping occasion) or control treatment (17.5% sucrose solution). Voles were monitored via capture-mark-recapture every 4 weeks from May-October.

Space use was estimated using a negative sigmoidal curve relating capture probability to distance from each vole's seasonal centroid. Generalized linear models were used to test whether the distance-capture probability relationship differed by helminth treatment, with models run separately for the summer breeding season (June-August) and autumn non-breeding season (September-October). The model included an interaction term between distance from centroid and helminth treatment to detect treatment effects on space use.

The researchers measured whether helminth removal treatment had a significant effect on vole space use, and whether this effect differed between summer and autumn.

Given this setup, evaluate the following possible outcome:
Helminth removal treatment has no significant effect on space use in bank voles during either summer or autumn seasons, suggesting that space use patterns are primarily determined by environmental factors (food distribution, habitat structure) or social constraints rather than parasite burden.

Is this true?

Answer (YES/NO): NO